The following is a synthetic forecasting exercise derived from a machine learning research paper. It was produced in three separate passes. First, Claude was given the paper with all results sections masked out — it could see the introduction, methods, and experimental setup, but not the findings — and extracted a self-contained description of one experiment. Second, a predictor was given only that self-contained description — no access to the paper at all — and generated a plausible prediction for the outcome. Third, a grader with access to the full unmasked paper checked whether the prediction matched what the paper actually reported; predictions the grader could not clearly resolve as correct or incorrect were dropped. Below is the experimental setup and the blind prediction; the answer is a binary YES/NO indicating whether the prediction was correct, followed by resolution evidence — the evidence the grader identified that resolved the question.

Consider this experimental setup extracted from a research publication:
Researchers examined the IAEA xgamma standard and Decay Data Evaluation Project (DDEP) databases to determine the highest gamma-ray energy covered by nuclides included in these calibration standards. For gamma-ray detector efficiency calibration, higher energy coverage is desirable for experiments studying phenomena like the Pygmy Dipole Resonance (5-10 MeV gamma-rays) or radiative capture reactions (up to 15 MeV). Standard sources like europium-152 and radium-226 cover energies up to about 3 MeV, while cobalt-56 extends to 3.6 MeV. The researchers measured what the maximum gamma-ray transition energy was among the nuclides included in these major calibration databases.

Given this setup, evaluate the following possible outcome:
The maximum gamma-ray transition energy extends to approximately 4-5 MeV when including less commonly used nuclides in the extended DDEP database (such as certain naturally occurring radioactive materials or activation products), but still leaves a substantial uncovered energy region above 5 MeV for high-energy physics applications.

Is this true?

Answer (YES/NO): YES